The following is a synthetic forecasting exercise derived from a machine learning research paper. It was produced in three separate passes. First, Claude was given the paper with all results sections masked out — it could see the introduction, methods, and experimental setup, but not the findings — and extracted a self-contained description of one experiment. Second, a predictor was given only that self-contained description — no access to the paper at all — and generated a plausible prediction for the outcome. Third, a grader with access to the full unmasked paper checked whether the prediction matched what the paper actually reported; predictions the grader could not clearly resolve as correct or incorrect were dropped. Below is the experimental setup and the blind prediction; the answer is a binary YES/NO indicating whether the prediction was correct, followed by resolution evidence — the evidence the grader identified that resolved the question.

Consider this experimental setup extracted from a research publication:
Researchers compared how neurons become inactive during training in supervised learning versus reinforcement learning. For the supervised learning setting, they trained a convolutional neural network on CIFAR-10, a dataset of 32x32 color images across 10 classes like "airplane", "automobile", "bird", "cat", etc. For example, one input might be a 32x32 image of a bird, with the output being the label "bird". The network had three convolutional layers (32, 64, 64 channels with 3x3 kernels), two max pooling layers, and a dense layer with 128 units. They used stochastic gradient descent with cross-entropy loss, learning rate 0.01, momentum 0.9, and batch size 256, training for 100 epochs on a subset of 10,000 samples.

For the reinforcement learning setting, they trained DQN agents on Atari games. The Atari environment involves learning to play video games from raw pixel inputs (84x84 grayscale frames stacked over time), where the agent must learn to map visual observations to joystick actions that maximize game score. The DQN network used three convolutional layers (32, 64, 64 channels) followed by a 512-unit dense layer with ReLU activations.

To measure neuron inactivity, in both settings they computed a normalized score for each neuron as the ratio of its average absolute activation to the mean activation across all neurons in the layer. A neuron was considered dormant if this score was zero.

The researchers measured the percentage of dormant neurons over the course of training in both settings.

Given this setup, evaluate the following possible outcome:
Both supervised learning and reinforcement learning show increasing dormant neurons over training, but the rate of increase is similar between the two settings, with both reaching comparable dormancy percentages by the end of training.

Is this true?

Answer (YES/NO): NO